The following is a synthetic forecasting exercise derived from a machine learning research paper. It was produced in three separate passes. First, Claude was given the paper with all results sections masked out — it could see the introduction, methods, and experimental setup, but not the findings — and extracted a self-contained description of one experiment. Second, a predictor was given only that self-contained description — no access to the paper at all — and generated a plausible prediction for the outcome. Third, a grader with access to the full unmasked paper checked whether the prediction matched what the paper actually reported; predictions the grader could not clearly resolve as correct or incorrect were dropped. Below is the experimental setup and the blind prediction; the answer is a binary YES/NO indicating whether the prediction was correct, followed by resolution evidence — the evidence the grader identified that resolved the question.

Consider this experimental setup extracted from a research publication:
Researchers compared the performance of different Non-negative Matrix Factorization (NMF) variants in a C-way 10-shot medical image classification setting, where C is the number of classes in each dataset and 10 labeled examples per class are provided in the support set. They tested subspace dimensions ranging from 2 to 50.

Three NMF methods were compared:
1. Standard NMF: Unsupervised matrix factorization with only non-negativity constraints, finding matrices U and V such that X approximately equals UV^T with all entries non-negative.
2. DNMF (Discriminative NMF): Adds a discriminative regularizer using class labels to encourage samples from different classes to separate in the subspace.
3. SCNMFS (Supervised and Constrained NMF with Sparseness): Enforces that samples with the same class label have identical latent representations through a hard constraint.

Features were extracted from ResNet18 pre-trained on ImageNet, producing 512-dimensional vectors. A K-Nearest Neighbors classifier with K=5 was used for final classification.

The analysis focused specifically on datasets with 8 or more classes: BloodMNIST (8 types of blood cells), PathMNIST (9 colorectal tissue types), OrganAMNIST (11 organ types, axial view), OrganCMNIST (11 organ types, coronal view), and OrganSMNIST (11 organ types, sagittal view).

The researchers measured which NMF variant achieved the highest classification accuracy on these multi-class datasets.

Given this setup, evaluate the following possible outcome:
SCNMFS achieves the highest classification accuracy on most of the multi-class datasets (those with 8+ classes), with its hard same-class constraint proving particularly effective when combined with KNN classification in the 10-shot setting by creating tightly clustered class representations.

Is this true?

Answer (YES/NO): NO